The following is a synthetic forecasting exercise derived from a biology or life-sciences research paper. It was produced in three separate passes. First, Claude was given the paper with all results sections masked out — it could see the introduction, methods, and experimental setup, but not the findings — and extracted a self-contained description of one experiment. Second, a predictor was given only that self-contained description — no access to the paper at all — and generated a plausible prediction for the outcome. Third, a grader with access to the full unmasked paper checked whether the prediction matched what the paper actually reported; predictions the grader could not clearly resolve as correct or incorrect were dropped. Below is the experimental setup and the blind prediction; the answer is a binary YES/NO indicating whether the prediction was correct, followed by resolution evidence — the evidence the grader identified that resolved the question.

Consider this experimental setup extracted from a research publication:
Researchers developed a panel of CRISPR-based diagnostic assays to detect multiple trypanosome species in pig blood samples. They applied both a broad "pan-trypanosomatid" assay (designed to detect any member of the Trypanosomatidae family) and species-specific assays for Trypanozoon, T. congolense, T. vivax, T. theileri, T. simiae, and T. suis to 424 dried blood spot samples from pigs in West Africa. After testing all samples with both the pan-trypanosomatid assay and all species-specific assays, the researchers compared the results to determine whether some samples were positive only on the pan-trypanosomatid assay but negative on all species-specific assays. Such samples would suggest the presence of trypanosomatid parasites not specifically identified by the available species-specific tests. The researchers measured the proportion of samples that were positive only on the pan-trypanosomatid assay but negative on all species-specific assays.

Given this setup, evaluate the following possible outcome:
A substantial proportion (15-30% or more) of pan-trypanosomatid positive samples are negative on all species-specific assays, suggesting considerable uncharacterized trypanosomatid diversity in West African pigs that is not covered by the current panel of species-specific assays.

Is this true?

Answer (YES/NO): YES